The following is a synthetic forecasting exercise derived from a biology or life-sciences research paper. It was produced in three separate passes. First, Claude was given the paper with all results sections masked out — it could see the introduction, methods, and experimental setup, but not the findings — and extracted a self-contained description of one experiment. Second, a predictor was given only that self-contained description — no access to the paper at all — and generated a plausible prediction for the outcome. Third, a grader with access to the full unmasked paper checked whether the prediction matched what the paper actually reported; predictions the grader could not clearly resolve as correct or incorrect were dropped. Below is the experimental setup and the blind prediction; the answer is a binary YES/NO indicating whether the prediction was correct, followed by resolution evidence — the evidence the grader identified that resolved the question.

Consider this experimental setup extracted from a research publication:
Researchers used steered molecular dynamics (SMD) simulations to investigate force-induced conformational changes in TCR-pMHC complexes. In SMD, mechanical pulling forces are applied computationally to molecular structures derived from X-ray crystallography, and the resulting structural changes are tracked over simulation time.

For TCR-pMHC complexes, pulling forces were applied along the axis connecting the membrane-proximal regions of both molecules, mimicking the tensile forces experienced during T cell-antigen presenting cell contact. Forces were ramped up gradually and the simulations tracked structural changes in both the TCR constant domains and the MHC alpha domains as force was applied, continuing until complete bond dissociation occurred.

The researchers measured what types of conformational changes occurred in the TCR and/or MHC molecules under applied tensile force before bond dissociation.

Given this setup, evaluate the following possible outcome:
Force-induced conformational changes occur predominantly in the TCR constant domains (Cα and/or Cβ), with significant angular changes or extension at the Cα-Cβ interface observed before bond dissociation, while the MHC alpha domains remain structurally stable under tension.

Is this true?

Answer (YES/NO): NO